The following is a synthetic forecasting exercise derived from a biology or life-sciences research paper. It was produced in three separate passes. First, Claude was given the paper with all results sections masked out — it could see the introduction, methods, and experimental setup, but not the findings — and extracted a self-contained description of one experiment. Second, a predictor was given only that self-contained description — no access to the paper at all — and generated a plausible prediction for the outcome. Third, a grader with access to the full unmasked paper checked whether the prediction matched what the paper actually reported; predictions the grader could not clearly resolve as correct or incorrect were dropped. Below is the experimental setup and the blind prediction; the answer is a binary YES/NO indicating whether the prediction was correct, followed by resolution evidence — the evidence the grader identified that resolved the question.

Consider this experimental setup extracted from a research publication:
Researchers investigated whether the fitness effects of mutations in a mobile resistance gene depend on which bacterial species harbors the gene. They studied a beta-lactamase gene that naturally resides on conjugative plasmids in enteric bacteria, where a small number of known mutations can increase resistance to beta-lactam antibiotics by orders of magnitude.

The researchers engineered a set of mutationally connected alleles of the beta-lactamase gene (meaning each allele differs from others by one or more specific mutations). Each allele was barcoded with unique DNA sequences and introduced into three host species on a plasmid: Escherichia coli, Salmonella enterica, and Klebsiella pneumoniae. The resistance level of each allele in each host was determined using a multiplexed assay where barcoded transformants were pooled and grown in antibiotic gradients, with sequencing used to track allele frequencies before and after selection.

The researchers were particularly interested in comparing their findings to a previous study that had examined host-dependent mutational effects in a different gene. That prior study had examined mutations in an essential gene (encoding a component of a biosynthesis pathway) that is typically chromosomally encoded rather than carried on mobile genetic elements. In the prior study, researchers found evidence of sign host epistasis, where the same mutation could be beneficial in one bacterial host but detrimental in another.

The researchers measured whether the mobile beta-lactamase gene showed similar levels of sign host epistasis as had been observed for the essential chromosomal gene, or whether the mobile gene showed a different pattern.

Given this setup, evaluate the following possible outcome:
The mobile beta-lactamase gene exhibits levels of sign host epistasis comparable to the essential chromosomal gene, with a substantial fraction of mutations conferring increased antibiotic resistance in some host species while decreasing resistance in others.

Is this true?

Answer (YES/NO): NO